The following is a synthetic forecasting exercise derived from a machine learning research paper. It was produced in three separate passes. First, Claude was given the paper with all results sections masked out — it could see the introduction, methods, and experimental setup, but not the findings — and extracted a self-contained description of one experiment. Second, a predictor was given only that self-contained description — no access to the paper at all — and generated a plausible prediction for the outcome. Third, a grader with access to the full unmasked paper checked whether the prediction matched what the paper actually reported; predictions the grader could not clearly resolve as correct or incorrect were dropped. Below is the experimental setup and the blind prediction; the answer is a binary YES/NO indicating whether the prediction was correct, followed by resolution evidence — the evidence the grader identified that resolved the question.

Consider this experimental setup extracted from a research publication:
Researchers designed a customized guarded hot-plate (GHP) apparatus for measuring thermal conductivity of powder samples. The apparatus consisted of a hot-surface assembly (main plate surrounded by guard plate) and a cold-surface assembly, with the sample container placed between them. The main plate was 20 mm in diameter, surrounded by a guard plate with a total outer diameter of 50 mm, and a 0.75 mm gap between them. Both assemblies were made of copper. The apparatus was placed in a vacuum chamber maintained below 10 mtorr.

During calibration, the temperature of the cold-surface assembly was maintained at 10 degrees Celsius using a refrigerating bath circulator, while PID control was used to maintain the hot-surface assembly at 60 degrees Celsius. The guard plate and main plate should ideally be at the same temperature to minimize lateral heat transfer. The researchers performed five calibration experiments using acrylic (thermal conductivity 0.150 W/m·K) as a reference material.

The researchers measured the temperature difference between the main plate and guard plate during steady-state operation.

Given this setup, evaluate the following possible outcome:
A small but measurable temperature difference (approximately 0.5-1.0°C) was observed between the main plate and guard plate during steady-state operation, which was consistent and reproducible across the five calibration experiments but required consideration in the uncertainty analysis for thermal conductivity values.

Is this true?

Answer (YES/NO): NO